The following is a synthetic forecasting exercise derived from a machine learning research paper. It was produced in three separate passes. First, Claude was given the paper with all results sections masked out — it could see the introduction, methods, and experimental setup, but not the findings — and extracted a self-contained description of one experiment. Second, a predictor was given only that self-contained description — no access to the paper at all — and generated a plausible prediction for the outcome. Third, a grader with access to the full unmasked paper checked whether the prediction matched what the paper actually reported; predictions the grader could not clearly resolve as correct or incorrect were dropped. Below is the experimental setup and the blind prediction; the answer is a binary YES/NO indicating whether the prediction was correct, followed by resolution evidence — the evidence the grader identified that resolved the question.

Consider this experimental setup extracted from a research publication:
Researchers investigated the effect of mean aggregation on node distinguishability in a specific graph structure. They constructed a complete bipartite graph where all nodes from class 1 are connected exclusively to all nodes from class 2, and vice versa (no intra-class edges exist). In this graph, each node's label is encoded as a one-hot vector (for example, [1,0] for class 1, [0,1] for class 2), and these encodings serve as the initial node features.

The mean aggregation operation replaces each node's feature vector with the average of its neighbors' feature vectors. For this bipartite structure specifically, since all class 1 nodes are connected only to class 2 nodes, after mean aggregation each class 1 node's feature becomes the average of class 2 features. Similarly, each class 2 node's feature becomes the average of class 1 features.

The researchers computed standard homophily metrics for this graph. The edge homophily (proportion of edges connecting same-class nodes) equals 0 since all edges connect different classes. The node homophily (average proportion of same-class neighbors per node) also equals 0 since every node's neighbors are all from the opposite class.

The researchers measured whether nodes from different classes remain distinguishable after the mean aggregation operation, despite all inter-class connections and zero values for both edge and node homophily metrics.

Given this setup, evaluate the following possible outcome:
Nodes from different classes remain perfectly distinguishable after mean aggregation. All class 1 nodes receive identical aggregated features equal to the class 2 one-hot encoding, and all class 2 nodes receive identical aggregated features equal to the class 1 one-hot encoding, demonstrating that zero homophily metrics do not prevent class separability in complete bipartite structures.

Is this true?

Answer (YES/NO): YES